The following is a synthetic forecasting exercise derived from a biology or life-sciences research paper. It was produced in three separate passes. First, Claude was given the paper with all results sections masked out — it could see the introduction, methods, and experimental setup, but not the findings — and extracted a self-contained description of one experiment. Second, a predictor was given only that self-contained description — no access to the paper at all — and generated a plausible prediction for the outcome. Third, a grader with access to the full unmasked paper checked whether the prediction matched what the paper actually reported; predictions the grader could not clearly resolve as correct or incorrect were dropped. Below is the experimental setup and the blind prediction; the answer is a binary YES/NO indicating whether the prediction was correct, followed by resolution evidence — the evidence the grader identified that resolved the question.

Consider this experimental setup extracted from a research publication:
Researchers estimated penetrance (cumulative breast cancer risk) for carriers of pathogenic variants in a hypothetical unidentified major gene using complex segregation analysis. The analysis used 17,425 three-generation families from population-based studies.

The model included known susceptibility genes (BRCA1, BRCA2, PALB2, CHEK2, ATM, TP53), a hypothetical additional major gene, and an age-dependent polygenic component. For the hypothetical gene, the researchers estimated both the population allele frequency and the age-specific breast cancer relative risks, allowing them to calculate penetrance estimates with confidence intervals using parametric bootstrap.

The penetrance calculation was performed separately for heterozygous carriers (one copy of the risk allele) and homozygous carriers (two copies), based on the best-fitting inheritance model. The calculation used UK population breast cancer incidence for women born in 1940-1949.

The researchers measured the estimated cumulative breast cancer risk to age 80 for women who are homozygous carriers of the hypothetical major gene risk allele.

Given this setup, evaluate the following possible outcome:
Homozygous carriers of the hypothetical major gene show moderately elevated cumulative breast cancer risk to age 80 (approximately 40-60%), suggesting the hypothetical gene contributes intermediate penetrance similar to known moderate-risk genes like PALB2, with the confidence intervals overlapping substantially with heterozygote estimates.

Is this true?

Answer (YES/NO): NO